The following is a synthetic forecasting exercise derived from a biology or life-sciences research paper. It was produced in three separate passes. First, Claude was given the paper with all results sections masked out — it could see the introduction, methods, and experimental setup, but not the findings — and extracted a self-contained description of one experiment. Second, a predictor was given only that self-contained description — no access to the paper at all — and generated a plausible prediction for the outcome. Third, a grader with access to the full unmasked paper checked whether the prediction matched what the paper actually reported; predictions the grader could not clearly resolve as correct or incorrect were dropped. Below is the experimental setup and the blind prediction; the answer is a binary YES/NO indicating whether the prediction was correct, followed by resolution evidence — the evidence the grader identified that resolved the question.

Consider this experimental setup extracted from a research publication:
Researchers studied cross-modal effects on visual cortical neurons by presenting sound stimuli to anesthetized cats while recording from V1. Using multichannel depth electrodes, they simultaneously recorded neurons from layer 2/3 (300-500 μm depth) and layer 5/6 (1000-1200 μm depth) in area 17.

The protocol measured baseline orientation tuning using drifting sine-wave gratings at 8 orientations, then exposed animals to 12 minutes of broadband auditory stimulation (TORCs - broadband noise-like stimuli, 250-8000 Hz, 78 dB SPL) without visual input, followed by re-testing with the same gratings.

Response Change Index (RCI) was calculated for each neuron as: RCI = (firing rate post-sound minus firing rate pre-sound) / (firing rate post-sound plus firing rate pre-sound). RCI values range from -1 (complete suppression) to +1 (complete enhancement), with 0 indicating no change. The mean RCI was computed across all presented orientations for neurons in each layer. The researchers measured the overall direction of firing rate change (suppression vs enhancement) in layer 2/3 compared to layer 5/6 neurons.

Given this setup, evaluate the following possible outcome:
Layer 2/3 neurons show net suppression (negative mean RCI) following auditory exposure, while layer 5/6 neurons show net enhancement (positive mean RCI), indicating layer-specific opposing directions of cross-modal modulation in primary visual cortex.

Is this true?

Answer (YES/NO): YES